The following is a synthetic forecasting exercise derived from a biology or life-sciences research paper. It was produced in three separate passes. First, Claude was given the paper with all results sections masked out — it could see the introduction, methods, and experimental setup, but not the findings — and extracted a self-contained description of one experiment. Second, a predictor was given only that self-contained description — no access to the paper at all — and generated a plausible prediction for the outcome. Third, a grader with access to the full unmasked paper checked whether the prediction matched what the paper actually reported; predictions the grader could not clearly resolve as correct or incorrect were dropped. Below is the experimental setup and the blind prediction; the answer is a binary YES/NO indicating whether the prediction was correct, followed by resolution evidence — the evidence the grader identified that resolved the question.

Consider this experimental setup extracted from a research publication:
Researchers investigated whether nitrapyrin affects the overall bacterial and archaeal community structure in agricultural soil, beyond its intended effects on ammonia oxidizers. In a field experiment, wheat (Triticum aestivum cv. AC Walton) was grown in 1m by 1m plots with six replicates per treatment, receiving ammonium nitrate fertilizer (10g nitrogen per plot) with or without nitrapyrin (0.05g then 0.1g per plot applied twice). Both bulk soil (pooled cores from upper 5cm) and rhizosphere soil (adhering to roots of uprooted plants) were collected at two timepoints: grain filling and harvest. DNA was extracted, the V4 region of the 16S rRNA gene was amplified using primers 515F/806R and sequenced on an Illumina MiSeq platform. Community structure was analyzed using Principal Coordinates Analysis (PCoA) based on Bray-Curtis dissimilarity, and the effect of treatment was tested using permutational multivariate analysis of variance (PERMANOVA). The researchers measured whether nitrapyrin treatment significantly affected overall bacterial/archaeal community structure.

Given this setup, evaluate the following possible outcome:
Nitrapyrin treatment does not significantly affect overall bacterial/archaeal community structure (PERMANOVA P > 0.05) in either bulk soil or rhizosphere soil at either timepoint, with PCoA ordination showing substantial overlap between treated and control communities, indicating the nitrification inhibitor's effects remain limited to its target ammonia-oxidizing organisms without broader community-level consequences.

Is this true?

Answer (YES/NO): NO